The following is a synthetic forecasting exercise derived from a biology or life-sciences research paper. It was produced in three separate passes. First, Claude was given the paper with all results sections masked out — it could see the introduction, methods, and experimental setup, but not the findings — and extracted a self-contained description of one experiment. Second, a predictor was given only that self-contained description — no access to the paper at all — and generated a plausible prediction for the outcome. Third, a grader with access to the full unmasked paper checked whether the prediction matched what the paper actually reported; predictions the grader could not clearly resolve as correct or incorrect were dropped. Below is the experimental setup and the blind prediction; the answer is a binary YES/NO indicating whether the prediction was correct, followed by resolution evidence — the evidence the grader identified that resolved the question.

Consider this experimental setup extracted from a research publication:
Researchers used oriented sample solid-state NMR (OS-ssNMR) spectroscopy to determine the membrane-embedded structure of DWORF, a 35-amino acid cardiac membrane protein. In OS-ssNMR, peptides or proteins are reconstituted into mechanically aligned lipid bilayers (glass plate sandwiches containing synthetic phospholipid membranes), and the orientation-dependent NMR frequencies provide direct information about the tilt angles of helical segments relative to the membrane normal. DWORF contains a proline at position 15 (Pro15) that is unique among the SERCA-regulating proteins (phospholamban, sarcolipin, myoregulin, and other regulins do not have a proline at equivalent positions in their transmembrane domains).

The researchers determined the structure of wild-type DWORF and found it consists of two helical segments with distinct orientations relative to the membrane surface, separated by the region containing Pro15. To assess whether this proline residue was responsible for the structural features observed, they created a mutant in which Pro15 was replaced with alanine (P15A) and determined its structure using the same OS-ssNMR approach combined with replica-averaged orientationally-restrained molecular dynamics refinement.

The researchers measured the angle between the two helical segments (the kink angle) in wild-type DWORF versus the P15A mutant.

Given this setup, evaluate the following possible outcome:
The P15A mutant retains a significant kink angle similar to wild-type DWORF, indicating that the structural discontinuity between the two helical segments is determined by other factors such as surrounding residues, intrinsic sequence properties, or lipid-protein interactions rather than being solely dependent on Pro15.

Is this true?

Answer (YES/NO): NO